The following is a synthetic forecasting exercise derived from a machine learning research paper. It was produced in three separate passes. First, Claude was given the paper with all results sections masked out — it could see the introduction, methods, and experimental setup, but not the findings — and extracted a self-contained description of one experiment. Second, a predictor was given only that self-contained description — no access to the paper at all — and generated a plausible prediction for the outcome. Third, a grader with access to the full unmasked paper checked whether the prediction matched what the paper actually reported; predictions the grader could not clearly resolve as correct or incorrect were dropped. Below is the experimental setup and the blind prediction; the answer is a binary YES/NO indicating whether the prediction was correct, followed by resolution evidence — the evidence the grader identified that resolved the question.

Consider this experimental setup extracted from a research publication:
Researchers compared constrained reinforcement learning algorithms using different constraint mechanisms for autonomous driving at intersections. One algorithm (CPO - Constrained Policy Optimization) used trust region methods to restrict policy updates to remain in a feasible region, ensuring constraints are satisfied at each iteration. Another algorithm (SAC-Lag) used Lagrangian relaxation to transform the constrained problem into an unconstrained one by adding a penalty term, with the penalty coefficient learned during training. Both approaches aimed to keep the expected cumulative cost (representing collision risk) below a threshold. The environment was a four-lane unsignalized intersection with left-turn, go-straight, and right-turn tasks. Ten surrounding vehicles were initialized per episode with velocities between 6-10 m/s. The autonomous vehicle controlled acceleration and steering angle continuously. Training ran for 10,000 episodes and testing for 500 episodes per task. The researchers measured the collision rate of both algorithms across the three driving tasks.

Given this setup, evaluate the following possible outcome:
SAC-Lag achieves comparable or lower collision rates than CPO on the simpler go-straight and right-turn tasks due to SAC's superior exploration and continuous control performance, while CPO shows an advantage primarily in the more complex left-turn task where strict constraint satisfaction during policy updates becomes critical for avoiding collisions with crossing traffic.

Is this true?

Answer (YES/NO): NO